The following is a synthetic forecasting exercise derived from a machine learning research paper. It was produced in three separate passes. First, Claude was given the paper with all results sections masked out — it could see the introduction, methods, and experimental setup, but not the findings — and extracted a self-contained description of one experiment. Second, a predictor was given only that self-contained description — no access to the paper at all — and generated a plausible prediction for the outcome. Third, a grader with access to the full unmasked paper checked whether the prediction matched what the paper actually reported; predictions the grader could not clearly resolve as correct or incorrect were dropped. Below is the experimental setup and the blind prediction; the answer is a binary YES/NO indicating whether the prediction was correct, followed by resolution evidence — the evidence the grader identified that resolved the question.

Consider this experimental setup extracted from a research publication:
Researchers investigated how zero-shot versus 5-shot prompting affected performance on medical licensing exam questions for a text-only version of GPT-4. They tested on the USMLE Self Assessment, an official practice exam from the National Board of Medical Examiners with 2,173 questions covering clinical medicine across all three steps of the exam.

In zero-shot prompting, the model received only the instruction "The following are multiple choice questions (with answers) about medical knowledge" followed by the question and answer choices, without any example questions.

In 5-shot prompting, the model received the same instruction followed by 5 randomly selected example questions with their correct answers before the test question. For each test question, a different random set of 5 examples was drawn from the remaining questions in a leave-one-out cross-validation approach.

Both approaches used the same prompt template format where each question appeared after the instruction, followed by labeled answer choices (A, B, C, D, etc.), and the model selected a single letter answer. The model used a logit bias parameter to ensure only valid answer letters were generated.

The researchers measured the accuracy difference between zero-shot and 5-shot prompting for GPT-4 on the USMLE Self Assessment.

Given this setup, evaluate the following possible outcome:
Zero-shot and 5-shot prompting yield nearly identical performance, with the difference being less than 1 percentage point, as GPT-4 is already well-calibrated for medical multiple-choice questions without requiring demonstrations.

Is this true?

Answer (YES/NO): NO